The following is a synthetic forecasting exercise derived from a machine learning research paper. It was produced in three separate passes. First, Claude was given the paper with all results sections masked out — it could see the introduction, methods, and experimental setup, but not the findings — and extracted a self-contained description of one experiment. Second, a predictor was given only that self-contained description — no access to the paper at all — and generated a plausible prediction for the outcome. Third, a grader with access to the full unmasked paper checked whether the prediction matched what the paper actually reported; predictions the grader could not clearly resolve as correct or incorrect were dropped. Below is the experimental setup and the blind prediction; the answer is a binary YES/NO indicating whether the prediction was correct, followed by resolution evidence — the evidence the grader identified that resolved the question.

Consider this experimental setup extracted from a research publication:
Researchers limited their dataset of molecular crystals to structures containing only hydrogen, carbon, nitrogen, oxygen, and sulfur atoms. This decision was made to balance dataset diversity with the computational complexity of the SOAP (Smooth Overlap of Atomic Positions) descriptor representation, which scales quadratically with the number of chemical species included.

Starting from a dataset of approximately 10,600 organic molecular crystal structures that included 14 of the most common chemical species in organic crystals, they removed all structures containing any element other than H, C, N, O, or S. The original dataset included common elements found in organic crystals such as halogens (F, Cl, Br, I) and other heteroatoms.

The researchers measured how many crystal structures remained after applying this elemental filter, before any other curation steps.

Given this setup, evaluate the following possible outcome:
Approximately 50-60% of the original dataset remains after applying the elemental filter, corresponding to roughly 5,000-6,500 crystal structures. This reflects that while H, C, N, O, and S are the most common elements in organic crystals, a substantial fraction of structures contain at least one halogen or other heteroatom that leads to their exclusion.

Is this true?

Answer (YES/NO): NO